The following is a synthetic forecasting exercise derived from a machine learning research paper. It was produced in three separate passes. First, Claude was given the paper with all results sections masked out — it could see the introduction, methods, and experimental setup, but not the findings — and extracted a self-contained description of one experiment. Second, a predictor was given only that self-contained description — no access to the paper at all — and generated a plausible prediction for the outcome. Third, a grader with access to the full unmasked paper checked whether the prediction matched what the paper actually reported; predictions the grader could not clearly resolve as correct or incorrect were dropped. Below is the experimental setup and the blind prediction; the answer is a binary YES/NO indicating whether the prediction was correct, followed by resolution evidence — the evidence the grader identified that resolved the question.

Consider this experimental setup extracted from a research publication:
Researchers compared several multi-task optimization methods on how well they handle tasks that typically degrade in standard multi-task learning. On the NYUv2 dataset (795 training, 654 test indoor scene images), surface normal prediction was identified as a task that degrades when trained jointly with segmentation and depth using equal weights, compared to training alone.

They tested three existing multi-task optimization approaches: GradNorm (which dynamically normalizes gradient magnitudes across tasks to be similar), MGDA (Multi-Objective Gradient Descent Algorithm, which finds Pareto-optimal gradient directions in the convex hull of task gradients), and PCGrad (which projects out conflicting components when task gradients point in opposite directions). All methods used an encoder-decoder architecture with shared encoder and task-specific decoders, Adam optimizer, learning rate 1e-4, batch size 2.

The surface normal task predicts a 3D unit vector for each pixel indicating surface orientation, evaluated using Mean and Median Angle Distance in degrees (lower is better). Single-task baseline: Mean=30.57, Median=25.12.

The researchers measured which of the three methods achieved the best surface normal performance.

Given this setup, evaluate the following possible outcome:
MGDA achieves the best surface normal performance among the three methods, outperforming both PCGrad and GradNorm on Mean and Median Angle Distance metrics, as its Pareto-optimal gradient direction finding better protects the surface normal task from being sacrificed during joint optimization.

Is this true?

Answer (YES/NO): YES